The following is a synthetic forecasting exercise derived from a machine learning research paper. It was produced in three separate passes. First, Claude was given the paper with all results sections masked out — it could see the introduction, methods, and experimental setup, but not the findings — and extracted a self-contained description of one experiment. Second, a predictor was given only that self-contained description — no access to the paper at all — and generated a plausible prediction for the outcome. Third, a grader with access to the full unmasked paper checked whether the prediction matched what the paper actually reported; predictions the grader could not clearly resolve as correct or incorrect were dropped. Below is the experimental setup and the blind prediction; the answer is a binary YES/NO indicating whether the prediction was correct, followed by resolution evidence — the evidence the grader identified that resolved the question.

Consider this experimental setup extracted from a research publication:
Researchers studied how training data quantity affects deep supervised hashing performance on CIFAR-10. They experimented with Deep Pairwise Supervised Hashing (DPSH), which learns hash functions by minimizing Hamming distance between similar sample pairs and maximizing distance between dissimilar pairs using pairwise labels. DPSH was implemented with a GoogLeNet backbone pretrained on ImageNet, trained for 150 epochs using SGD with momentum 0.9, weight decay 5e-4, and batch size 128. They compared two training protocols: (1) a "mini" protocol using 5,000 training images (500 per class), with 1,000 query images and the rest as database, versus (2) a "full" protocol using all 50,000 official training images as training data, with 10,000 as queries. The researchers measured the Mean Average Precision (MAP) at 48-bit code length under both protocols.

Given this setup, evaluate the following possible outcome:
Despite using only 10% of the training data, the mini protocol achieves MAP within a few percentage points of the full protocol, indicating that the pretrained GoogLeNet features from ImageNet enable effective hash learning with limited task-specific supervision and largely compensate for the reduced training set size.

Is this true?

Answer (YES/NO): NO